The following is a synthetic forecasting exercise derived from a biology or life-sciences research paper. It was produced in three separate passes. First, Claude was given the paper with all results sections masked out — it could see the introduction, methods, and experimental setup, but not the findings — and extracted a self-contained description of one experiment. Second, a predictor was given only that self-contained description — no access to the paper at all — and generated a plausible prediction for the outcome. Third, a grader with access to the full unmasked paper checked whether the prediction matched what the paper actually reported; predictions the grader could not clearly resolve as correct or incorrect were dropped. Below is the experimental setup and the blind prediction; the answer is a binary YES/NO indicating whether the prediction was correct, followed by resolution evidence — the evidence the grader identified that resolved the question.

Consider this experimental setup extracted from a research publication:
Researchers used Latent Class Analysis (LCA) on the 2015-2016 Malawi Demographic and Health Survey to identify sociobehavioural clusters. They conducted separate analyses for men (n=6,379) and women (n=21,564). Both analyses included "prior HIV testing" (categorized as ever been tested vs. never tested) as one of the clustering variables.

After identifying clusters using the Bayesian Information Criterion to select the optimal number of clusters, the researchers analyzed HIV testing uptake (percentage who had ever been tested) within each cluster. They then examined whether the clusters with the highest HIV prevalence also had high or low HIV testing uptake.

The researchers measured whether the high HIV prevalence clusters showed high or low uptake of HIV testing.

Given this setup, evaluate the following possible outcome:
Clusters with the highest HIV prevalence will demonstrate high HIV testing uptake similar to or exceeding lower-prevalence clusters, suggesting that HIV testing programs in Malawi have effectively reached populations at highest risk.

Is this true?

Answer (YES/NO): YES